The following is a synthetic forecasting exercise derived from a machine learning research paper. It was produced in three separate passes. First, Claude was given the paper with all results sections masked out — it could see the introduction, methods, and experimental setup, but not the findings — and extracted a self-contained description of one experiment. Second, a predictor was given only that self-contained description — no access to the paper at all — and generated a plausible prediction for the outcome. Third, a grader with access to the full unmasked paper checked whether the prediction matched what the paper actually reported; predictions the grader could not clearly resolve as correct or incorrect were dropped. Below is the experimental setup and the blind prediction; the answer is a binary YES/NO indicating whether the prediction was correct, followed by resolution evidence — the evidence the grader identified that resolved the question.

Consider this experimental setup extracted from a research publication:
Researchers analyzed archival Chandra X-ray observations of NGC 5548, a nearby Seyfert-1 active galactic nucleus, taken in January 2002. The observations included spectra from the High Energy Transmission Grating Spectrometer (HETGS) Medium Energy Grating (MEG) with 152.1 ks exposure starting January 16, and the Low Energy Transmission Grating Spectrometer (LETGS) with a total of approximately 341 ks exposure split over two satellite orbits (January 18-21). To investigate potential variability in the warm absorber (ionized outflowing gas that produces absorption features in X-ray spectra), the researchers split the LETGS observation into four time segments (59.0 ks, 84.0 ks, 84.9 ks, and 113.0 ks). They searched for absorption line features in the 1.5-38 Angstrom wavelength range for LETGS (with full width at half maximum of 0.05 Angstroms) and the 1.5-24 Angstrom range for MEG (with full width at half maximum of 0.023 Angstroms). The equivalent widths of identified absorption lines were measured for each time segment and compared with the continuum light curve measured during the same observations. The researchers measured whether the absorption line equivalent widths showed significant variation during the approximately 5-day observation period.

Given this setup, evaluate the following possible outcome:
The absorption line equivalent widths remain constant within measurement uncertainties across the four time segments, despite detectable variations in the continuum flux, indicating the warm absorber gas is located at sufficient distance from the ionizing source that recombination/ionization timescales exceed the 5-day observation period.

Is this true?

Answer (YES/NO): NO